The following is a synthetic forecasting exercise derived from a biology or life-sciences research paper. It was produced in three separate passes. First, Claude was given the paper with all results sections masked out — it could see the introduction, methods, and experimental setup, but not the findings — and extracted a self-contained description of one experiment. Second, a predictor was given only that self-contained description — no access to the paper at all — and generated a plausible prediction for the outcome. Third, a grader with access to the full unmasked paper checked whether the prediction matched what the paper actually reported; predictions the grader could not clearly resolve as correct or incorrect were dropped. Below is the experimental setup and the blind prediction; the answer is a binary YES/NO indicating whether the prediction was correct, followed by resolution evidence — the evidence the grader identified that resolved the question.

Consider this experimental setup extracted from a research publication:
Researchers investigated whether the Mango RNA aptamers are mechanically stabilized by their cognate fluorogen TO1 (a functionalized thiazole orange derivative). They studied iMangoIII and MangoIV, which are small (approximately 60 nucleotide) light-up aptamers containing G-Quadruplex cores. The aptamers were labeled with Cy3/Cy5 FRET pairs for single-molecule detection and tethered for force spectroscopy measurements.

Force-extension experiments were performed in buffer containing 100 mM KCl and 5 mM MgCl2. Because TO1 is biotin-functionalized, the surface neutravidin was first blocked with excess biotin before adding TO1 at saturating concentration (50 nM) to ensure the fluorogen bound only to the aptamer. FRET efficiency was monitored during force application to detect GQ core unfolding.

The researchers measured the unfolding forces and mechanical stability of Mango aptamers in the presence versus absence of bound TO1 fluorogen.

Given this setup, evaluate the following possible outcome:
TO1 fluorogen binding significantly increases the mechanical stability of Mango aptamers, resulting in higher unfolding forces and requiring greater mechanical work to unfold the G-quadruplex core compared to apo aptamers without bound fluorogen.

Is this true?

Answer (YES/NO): NO